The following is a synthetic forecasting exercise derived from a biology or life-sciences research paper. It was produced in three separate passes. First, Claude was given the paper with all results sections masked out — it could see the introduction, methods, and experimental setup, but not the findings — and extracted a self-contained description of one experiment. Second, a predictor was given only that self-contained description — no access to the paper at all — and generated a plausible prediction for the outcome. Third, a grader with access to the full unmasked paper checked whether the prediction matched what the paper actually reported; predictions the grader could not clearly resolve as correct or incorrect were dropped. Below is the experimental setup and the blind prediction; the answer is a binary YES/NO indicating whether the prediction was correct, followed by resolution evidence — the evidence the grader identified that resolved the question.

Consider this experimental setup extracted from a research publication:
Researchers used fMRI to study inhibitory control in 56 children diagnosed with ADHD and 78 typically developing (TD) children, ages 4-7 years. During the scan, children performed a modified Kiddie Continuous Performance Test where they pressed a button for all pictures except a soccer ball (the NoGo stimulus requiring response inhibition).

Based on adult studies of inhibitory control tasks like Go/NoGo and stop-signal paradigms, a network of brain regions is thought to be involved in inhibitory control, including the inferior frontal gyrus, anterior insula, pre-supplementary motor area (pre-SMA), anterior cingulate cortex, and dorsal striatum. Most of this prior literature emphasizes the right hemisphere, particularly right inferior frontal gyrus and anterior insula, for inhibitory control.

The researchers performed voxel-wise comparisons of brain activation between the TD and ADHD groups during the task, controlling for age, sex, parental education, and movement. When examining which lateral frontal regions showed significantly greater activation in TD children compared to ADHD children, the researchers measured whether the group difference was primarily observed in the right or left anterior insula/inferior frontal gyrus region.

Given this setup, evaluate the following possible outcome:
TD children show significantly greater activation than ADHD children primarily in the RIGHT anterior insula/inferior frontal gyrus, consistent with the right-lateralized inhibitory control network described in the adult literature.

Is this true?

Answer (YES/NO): NO